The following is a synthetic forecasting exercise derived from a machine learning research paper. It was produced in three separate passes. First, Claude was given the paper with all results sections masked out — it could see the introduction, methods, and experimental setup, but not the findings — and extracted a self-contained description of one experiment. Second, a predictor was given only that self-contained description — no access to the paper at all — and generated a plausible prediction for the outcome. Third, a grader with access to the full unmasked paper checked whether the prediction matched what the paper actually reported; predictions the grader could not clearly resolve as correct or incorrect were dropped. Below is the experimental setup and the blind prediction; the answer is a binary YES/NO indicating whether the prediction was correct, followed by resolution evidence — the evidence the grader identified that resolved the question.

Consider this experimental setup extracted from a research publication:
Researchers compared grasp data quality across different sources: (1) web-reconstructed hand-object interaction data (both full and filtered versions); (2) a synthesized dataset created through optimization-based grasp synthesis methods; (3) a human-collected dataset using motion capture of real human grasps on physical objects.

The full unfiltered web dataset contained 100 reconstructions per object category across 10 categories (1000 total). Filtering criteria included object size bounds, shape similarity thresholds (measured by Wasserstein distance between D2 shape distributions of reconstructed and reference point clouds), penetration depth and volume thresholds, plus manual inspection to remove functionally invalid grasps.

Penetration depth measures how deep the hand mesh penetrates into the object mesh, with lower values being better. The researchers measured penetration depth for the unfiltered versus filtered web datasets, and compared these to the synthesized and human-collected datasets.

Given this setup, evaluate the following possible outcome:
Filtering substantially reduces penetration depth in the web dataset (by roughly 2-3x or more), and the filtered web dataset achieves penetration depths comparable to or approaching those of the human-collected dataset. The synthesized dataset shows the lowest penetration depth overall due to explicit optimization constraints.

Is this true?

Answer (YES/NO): NO